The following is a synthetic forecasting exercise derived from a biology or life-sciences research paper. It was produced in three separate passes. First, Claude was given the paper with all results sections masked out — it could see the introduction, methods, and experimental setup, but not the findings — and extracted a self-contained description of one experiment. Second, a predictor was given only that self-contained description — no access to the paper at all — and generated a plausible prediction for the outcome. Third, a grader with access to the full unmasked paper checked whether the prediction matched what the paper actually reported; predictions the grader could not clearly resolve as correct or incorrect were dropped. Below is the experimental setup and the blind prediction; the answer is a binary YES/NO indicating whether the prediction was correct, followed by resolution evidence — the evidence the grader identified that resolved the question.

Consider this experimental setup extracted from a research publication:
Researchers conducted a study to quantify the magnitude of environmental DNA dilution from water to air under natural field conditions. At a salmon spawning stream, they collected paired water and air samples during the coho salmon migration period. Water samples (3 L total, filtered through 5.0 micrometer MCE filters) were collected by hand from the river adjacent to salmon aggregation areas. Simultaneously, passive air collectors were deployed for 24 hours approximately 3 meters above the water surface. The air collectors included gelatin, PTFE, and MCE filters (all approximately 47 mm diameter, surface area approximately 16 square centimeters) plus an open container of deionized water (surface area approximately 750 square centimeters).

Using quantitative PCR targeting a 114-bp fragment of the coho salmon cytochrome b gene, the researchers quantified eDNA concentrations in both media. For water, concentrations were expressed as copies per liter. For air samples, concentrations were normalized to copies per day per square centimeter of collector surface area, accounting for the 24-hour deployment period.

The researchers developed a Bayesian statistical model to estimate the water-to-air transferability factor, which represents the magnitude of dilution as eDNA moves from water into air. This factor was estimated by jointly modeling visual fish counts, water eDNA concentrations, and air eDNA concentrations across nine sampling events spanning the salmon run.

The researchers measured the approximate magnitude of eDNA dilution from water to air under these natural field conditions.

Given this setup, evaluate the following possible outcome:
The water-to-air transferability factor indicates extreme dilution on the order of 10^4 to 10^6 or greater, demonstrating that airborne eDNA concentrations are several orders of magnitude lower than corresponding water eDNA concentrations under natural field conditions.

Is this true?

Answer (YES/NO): YES